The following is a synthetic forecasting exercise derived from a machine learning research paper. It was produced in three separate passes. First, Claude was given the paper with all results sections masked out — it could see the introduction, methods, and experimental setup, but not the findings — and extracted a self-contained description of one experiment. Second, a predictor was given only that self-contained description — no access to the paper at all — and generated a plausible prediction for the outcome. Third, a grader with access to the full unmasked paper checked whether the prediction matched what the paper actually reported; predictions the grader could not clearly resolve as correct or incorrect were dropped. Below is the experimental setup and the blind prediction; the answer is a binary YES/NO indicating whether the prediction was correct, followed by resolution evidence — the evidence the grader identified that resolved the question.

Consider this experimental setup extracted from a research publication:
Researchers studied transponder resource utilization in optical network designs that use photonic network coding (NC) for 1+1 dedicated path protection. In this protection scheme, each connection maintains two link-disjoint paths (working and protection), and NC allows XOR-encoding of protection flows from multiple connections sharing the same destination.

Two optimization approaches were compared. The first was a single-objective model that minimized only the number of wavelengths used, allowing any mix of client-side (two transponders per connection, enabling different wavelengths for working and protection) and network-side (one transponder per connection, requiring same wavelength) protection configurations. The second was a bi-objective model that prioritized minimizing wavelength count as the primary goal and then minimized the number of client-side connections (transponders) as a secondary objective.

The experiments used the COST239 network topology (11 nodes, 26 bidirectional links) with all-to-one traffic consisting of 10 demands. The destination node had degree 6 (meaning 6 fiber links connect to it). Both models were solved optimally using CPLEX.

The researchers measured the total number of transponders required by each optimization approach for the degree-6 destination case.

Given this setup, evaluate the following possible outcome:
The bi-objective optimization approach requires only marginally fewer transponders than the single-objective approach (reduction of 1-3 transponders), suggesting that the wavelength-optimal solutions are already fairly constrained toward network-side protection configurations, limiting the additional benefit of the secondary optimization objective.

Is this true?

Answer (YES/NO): NO